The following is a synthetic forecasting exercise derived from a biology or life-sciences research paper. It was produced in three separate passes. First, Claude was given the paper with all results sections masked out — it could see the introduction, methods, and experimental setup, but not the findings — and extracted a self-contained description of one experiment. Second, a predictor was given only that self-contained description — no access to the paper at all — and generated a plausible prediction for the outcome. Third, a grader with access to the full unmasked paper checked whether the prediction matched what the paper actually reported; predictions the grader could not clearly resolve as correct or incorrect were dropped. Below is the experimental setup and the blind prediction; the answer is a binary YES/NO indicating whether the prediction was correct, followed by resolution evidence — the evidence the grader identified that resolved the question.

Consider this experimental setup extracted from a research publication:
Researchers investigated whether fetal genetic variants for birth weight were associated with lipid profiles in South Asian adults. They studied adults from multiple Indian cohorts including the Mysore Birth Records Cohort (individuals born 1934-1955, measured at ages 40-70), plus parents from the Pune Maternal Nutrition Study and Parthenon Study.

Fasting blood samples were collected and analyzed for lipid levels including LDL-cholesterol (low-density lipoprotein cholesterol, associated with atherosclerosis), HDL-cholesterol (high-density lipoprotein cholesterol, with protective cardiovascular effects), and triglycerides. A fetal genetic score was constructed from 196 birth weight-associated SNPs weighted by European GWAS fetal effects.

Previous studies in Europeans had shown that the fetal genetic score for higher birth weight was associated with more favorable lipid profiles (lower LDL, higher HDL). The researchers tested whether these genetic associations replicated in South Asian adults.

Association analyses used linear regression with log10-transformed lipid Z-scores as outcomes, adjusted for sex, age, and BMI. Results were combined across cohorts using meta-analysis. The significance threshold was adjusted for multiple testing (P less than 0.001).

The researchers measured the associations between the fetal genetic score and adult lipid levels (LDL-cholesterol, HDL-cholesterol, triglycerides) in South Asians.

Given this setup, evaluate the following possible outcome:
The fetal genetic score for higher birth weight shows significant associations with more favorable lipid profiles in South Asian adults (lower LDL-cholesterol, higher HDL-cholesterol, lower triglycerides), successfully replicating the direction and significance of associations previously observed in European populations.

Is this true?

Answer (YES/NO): NO